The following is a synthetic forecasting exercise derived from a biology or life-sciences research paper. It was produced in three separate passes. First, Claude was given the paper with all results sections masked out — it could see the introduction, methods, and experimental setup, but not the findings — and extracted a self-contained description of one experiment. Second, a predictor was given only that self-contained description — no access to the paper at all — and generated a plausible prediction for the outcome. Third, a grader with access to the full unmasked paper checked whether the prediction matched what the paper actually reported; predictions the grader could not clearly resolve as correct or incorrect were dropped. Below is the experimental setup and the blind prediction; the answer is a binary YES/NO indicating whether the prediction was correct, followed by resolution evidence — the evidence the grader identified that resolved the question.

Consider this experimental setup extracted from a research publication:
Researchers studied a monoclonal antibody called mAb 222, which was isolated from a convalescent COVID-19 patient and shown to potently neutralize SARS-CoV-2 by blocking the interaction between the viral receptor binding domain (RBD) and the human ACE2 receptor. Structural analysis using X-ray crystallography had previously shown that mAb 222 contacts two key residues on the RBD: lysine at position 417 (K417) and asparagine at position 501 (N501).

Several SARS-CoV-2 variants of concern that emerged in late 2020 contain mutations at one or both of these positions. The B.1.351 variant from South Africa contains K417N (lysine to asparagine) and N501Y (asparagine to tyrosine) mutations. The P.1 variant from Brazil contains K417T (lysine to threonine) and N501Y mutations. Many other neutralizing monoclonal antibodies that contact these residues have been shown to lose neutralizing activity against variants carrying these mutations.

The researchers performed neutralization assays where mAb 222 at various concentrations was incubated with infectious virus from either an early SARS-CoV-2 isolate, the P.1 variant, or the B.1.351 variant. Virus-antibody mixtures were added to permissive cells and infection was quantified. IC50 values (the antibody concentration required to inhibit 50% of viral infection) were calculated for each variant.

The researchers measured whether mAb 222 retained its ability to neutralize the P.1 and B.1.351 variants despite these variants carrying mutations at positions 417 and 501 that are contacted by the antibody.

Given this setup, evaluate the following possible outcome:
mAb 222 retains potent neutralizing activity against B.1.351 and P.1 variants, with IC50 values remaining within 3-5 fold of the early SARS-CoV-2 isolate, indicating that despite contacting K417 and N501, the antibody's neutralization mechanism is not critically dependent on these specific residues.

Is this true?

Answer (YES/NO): NO